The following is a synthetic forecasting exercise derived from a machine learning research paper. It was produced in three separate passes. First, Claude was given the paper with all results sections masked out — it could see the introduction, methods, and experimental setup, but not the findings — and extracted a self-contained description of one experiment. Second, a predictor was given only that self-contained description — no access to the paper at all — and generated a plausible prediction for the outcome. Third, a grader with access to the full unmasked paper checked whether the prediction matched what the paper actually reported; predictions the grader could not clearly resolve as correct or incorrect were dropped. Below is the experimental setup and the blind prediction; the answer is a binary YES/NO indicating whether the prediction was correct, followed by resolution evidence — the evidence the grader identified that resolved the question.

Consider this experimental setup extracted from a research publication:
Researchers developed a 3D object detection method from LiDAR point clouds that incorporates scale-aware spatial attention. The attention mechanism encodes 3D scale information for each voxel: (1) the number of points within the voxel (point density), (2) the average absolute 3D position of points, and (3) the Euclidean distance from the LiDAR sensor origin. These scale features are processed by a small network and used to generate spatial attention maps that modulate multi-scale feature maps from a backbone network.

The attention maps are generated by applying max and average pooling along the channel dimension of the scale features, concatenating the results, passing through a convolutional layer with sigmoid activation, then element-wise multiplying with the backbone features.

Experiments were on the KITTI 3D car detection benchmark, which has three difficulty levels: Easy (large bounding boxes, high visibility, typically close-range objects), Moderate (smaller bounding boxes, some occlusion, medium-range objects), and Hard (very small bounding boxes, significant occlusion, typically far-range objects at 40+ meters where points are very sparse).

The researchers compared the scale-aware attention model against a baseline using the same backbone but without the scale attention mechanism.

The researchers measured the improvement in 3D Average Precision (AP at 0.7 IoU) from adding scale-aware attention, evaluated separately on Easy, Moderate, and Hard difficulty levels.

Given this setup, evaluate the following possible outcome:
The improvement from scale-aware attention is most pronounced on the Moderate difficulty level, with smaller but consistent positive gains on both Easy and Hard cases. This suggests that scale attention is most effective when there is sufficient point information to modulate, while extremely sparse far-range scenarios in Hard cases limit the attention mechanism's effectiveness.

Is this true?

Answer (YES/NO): NO